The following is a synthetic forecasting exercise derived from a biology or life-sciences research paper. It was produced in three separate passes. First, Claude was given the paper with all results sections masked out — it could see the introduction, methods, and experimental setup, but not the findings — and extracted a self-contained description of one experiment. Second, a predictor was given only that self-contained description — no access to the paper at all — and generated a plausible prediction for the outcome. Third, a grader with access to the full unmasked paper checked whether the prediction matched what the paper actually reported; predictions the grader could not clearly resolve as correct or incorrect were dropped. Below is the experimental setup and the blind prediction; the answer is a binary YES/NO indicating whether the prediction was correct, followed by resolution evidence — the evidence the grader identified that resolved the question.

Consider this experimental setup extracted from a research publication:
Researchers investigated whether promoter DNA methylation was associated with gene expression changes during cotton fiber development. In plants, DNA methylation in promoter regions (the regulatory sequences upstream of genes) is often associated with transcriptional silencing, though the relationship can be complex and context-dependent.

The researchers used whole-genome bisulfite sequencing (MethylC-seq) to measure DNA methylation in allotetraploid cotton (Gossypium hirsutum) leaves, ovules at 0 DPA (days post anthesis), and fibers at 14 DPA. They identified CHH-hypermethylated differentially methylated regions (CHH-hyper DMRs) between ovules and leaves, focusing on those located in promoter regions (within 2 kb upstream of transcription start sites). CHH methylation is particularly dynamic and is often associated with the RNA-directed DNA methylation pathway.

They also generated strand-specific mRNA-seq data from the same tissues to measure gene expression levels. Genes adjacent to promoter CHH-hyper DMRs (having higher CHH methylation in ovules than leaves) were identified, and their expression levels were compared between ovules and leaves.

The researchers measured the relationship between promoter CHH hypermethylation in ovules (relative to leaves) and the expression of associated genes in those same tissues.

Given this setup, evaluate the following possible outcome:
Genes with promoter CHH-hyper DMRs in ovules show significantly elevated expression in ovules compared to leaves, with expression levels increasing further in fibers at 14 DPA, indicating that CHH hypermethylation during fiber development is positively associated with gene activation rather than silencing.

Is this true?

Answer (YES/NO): NO